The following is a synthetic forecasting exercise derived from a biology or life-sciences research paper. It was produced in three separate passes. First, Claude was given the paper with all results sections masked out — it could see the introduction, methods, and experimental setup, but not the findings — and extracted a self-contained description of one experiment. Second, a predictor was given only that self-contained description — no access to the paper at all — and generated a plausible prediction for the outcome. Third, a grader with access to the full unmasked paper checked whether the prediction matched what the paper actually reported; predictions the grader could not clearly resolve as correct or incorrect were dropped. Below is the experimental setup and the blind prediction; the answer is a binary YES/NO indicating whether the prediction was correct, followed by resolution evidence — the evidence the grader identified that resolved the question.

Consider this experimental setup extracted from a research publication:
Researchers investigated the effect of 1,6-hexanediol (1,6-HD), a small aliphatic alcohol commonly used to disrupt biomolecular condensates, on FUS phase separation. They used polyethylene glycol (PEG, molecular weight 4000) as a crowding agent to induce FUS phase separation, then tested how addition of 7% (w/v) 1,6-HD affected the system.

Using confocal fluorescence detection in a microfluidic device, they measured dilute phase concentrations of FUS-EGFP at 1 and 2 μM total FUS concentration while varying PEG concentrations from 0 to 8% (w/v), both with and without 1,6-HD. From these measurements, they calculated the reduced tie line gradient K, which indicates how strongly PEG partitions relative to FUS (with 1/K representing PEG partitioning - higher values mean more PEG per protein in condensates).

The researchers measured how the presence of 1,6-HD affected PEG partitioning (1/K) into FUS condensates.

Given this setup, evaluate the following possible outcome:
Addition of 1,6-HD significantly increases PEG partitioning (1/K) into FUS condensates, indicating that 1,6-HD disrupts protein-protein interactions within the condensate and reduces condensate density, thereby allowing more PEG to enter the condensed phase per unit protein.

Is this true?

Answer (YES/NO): NO